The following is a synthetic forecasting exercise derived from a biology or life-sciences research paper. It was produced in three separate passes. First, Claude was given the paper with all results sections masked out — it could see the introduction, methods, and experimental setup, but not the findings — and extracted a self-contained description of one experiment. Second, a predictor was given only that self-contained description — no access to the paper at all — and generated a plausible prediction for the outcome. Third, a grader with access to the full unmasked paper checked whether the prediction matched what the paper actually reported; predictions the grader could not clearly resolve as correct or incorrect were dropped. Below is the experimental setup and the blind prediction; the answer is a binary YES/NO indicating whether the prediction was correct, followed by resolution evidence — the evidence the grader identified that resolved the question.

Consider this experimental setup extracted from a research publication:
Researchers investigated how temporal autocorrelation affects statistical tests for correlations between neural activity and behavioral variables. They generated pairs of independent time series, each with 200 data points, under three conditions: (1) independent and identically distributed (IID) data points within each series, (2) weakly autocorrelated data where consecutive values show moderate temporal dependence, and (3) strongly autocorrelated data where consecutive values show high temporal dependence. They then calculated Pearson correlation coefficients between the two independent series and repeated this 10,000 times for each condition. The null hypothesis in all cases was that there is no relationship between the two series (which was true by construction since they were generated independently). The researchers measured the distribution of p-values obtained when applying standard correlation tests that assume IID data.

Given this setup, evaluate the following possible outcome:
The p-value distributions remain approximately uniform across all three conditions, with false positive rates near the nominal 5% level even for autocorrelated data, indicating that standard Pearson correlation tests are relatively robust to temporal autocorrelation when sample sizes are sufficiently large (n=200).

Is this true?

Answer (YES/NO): NO